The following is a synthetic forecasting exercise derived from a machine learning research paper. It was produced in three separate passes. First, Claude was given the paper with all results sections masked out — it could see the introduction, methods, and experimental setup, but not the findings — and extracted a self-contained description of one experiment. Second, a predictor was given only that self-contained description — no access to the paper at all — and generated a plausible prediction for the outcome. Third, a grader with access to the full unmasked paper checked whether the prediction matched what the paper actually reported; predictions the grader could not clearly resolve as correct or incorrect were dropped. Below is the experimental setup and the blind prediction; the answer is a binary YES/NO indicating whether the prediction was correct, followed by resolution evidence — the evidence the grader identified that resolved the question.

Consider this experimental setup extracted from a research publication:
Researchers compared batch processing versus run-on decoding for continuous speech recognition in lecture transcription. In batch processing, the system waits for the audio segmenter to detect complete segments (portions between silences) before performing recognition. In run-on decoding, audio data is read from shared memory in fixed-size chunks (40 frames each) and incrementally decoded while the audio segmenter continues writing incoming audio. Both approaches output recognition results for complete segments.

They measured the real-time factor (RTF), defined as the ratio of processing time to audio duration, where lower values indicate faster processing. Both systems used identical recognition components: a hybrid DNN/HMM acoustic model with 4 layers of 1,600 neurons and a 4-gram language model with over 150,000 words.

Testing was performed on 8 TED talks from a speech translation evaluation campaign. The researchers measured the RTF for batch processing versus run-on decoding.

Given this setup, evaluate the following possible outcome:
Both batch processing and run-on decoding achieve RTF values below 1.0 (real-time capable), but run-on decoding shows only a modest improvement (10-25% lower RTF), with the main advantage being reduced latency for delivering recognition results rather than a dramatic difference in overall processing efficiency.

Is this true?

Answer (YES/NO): NO